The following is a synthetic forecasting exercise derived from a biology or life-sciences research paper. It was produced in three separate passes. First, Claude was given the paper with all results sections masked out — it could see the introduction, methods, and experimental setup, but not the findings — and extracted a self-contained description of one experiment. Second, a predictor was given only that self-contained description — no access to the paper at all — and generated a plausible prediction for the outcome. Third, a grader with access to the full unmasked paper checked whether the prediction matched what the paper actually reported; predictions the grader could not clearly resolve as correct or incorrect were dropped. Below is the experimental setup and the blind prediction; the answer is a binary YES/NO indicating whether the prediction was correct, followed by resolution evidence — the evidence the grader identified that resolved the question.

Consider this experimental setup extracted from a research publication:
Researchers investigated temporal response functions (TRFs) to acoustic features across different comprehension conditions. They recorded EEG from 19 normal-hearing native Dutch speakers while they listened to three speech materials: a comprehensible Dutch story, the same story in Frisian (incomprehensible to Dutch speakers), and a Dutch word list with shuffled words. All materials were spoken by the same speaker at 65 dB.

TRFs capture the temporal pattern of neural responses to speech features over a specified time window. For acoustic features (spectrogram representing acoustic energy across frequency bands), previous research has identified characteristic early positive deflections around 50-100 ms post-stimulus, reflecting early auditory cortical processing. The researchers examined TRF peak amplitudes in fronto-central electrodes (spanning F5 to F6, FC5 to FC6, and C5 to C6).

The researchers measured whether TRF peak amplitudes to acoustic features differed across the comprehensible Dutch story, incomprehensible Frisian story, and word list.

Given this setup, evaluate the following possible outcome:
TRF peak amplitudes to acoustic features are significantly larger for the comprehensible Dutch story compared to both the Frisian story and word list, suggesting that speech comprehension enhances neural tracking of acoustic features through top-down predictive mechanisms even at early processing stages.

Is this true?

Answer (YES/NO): NO